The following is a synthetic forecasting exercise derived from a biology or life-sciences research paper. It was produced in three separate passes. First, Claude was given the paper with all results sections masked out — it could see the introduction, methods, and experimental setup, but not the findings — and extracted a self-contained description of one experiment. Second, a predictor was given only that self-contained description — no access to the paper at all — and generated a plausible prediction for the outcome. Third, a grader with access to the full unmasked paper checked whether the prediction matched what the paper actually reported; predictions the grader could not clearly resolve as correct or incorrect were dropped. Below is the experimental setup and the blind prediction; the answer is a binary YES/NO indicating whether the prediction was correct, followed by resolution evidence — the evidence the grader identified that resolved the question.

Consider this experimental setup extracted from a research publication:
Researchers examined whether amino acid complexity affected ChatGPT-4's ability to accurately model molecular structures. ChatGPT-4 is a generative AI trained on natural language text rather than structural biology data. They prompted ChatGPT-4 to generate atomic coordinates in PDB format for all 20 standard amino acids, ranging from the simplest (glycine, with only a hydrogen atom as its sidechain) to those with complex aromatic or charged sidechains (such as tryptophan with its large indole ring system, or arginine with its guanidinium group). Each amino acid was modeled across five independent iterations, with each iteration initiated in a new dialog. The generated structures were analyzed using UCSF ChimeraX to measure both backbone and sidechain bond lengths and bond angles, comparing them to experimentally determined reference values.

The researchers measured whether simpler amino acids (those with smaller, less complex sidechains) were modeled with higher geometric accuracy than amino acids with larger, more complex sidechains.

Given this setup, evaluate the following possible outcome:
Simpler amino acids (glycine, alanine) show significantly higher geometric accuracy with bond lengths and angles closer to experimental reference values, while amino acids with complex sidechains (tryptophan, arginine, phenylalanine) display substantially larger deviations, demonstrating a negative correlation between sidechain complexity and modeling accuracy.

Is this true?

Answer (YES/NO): NO